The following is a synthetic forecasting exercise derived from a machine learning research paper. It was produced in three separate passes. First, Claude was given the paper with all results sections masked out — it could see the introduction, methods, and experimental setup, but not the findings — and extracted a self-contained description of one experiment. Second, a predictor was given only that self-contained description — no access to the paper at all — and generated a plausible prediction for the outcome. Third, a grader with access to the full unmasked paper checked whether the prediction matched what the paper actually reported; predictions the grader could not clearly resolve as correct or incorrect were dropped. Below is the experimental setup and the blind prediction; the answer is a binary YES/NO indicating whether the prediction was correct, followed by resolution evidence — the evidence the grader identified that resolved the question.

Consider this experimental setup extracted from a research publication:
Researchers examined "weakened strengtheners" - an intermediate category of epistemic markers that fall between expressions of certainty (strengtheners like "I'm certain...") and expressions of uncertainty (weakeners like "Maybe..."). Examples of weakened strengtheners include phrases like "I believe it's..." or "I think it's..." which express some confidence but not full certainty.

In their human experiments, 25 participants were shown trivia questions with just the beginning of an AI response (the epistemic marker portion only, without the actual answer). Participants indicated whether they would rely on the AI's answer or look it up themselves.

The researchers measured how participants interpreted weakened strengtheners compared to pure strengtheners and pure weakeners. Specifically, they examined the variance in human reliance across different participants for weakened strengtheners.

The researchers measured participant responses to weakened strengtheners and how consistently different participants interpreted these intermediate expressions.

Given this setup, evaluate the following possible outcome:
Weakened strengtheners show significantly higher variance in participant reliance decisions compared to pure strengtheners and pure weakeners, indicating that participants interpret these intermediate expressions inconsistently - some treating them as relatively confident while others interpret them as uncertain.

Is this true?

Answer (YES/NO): YES